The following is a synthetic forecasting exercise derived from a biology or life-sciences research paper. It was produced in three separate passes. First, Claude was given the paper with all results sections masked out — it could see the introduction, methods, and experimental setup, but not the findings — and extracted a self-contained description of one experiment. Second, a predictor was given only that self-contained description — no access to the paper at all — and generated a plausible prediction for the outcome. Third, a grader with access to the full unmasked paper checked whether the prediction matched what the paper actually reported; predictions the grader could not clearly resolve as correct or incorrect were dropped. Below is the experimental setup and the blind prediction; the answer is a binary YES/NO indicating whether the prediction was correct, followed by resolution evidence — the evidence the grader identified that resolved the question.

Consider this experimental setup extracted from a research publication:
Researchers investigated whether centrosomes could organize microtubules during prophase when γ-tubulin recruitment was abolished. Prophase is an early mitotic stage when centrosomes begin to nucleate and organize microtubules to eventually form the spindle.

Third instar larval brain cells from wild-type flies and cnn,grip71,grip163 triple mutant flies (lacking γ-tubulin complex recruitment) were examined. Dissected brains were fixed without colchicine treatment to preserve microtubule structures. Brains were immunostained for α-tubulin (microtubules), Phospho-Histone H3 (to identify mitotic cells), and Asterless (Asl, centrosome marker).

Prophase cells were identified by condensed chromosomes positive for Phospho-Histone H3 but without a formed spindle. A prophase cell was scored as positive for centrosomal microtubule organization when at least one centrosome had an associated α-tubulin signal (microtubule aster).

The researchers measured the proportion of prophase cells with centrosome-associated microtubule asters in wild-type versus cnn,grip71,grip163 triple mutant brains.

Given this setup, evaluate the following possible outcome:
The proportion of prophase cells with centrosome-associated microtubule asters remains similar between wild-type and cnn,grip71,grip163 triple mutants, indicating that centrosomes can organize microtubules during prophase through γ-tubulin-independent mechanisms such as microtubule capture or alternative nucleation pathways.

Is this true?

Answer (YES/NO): YES